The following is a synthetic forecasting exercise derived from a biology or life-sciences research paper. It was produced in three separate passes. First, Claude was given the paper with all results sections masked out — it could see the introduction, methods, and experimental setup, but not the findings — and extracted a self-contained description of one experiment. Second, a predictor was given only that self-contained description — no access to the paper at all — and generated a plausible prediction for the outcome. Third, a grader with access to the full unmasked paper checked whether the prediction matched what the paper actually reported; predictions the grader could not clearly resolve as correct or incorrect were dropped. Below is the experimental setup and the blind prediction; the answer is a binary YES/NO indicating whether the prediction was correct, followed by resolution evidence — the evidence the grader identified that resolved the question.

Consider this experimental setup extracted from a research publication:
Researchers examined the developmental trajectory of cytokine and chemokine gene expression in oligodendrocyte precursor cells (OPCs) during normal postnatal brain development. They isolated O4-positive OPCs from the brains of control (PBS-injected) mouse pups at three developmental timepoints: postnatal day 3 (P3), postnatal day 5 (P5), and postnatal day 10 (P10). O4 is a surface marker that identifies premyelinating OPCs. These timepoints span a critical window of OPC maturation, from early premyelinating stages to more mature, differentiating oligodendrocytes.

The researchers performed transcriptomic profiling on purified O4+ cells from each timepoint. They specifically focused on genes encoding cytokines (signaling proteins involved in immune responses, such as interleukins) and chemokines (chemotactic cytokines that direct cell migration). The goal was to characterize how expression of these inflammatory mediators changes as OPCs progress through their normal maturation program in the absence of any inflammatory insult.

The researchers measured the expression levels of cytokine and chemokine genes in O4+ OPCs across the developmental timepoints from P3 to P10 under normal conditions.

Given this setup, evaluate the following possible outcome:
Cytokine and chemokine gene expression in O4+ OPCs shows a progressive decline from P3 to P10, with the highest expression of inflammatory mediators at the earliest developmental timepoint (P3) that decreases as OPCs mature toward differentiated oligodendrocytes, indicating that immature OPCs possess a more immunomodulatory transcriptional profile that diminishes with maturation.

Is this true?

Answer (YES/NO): YES